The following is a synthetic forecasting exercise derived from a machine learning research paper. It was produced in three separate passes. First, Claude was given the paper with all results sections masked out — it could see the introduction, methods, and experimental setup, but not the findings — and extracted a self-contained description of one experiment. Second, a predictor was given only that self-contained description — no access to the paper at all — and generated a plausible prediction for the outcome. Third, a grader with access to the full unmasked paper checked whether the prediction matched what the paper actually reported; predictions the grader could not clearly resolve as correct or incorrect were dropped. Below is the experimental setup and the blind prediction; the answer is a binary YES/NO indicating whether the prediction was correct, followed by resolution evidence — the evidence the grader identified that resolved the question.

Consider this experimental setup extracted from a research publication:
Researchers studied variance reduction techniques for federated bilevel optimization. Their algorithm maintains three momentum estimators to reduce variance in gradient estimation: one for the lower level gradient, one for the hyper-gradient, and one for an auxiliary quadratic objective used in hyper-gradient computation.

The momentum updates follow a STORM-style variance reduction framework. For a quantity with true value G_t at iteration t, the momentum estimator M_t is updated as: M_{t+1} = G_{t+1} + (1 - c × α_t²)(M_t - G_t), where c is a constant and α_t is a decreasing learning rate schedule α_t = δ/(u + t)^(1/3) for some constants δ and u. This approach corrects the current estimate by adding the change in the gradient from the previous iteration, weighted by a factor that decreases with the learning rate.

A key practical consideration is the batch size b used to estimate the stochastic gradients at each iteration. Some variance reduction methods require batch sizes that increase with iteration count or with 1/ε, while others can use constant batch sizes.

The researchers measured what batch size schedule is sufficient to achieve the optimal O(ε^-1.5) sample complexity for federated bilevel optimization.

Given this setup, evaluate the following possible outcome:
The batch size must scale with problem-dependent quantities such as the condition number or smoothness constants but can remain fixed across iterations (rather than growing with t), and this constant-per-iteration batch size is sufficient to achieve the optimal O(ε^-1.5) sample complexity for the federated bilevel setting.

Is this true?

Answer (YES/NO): NO